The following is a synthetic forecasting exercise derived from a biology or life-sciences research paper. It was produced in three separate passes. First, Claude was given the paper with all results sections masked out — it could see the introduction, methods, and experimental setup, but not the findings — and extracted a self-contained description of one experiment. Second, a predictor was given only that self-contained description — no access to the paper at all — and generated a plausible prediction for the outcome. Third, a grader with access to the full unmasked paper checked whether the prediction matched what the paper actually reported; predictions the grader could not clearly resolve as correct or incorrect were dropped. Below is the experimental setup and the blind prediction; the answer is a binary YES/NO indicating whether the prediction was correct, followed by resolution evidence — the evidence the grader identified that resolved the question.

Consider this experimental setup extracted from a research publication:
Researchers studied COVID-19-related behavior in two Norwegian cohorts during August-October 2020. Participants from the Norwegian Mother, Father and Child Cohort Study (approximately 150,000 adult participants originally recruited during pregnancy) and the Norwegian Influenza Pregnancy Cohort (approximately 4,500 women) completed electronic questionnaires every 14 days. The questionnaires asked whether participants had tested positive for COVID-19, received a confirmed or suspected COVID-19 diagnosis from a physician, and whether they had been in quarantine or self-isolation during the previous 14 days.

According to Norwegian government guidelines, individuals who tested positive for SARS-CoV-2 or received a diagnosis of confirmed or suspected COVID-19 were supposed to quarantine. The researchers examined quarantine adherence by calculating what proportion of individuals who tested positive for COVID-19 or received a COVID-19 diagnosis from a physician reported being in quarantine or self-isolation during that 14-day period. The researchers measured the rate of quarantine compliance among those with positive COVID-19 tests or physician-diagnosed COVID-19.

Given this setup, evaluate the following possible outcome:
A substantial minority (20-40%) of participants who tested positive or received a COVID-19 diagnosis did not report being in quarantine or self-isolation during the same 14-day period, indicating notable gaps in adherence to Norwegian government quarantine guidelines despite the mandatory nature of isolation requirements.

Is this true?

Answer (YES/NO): NO